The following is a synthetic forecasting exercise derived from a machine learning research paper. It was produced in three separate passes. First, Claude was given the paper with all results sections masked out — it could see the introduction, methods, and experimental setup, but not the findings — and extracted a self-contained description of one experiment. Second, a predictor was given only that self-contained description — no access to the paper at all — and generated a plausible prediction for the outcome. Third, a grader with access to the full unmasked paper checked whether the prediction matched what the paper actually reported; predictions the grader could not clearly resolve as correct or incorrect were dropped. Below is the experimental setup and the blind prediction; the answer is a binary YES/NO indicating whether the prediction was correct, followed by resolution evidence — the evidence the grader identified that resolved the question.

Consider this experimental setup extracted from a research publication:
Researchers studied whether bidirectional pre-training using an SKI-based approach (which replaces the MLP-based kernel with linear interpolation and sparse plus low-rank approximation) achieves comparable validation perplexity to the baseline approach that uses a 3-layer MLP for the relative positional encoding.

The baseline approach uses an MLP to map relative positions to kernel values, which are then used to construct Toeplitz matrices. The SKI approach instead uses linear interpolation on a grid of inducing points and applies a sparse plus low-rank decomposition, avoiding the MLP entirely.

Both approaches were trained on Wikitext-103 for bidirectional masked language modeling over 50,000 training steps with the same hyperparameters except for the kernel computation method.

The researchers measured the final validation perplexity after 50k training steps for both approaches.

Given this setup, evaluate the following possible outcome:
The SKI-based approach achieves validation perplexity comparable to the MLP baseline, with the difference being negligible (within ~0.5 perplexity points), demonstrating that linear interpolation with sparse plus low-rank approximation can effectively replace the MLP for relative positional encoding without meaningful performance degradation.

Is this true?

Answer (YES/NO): YES